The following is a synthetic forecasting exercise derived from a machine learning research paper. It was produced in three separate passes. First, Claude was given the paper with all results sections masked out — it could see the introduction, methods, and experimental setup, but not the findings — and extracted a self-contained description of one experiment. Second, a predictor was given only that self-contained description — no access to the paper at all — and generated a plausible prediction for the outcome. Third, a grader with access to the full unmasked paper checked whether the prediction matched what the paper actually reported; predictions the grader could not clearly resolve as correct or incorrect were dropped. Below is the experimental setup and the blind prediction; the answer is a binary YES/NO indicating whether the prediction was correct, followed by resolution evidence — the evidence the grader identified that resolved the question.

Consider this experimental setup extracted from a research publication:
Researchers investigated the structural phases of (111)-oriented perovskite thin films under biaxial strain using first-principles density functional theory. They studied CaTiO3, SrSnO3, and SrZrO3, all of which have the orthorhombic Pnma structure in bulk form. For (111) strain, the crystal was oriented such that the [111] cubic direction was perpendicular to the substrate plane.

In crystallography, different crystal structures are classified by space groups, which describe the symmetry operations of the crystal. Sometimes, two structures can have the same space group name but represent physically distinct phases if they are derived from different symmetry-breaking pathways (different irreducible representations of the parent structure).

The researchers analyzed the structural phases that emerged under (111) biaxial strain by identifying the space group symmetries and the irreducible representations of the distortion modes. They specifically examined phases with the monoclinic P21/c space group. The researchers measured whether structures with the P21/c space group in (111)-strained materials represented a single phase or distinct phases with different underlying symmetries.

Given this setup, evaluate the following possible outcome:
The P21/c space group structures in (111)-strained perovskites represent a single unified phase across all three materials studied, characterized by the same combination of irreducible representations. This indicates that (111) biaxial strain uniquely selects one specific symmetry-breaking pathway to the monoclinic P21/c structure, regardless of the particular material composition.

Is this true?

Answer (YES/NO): NO